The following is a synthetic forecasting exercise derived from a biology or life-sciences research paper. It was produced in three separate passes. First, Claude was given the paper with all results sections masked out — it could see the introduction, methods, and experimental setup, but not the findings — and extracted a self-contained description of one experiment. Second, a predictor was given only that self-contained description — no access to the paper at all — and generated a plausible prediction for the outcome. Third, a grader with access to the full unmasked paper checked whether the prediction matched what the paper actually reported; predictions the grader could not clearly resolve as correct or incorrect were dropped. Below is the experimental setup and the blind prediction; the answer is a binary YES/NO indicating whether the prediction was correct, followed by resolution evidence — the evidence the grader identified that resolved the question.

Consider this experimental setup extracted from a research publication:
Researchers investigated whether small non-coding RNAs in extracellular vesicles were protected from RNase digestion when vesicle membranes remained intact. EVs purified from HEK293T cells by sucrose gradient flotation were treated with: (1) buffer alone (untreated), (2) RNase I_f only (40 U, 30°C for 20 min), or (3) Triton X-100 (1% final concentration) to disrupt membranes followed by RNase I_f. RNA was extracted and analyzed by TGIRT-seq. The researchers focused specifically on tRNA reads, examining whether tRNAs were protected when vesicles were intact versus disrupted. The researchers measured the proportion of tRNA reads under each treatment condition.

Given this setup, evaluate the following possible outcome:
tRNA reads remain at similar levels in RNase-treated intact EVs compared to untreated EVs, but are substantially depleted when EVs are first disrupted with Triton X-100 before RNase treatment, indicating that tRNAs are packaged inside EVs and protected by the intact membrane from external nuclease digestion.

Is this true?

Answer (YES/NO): YES